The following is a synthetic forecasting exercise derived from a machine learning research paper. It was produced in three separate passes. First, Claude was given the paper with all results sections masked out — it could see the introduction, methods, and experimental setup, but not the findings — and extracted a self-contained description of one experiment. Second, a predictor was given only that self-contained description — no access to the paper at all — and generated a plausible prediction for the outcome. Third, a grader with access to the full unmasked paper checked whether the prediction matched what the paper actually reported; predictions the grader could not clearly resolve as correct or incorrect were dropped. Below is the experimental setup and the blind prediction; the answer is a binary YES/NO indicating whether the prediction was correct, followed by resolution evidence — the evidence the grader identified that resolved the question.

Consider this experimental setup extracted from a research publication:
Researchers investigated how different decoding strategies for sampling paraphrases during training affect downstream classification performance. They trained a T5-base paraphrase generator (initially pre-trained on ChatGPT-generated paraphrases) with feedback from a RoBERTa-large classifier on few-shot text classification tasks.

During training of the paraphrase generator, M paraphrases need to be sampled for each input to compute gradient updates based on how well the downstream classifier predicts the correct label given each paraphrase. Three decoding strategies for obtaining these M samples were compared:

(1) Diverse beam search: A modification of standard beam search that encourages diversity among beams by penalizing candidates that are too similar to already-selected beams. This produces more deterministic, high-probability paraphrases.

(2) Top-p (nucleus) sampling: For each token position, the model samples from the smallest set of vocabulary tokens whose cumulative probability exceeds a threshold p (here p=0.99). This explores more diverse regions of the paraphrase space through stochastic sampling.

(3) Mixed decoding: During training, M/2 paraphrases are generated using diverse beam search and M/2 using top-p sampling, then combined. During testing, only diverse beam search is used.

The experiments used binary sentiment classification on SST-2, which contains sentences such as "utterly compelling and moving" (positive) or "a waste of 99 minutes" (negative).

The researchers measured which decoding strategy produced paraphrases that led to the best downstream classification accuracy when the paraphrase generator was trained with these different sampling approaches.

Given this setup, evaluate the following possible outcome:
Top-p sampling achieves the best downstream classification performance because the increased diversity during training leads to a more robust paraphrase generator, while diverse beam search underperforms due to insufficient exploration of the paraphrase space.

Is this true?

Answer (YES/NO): NO